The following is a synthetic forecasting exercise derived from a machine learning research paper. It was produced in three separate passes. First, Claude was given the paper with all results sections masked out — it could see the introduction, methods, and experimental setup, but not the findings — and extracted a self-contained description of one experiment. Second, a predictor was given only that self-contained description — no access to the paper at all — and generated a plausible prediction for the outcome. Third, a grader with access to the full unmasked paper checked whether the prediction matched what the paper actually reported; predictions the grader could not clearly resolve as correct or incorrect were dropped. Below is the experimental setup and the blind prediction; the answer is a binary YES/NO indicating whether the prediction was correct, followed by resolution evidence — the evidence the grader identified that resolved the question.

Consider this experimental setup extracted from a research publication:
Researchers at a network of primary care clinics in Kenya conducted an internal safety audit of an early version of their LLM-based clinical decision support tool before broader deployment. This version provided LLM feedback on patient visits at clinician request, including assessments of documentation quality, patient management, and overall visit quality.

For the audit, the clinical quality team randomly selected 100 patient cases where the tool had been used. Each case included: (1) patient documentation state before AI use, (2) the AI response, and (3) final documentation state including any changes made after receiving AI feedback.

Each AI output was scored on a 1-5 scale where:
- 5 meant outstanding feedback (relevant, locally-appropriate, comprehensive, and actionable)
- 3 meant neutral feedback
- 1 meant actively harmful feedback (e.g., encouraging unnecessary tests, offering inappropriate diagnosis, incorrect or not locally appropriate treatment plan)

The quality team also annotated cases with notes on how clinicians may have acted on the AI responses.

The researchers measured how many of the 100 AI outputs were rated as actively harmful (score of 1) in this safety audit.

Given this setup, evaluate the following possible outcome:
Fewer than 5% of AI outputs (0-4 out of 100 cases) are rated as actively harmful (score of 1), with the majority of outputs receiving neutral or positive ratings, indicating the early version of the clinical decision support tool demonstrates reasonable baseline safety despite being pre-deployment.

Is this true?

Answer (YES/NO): YES